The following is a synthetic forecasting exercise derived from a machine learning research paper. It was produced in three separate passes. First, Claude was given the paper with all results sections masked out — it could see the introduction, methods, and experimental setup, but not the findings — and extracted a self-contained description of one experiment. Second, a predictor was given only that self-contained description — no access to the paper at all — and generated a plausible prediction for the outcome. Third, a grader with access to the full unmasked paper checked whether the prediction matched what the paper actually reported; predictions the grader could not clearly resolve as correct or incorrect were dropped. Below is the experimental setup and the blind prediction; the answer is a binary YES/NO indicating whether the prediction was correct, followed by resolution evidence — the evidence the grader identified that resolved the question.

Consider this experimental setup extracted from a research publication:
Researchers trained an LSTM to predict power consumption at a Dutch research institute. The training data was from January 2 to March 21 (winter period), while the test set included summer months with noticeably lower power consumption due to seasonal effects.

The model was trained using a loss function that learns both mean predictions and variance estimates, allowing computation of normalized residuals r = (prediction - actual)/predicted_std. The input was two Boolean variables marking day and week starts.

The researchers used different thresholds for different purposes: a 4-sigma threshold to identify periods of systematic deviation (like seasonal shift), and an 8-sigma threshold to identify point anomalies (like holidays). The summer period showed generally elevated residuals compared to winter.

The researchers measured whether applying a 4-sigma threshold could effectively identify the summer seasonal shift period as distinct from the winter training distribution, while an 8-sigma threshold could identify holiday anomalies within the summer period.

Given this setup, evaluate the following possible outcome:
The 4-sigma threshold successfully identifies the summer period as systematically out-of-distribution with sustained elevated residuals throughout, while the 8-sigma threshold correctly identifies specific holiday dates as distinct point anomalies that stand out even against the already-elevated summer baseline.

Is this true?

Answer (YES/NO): YES